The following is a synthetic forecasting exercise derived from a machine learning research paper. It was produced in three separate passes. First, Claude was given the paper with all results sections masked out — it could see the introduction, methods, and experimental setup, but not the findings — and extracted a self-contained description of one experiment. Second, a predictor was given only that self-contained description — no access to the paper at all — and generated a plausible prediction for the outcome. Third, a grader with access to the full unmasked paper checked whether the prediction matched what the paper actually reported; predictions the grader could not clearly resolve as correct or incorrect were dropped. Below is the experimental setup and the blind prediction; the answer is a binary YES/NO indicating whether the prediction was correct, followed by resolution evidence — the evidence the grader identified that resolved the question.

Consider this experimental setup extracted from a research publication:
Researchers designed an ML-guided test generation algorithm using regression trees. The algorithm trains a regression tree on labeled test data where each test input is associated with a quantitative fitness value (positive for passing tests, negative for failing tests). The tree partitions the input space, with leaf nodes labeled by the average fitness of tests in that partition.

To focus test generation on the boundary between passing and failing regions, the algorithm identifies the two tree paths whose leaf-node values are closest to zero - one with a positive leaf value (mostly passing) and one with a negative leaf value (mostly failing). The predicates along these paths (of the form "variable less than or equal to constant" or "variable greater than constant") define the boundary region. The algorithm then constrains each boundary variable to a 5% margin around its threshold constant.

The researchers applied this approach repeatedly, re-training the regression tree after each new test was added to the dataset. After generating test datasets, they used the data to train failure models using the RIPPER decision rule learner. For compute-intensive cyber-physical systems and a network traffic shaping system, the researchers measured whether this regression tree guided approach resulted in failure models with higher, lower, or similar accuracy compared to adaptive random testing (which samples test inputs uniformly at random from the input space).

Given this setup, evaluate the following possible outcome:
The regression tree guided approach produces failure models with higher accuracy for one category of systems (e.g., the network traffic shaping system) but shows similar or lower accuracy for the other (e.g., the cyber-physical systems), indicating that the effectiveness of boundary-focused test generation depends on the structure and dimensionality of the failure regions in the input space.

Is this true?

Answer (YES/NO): NO